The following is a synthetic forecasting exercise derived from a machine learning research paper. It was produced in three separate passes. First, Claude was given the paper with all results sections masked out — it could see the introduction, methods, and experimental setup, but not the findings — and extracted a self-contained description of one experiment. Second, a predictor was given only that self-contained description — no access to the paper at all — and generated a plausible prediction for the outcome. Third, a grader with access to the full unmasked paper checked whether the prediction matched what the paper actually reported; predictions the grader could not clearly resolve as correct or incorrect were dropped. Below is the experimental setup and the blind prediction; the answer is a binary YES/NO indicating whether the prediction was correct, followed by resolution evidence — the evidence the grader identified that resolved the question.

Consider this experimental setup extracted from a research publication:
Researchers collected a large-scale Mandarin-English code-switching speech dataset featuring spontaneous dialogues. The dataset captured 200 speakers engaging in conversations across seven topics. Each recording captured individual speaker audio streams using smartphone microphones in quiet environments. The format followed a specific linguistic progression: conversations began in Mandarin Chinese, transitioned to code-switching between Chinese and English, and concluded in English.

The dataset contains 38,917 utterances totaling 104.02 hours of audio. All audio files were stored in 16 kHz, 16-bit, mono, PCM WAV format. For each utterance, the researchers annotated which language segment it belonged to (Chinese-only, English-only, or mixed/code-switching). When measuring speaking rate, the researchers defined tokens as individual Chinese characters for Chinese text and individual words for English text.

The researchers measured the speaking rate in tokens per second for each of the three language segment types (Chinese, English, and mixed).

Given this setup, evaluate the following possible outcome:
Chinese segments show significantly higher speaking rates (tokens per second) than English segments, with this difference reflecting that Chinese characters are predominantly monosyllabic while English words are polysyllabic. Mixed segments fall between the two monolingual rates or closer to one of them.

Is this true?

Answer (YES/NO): YES